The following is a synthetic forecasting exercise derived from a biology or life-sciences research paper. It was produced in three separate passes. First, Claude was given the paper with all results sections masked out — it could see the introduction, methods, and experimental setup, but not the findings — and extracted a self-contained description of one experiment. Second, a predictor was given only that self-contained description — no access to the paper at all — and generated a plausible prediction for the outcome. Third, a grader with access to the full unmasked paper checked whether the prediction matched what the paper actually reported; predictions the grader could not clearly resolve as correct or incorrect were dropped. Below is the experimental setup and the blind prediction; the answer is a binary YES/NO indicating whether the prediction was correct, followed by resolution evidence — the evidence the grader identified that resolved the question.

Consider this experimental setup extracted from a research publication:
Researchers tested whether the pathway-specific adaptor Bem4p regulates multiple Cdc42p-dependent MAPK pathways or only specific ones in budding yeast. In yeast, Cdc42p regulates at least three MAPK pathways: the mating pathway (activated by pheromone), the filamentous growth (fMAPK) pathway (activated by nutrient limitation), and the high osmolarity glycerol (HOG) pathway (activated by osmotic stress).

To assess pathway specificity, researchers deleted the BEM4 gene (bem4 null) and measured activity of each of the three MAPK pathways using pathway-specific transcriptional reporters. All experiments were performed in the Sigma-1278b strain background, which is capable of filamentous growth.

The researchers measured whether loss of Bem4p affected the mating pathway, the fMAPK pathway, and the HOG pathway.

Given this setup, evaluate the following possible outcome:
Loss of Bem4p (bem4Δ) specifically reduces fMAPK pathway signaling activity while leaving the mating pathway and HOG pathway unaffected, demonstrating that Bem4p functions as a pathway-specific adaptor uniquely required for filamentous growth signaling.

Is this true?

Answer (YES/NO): YES